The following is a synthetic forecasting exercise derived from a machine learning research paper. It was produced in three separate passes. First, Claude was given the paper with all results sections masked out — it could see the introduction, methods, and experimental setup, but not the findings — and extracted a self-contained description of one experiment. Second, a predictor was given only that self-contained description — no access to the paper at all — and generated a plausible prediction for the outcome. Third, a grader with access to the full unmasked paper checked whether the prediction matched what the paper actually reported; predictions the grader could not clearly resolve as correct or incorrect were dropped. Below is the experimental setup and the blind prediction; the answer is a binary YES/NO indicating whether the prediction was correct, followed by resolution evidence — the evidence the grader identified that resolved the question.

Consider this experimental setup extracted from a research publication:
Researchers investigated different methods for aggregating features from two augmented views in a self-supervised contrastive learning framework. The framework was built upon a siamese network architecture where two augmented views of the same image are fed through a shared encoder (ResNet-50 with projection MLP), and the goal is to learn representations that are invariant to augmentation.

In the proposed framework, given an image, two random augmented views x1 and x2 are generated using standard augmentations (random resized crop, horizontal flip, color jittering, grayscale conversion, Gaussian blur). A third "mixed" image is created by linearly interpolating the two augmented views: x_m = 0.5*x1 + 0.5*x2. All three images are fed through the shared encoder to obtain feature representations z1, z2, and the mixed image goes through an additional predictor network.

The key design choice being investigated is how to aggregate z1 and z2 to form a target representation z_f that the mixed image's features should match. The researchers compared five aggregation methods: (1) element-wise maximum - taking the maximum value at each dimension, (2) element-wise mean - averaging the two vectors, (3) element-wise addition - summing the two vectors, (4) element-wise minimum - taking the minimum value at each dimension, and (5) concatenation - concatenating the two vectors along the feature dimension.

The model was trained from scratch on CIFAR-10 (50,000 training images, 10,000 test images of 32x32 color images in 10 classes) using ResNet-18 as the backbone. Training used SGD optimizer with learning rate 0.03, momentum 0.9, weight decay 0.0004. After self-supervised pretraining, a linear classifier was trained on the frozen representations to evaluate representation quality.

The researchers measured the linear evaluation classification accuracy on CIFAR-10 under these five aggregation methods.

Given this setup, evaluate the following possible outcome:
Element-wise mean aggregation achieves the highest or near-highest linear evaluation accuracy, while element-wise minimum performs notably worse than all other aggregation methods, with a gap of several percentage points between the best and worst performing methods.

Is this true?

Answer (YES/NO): NO